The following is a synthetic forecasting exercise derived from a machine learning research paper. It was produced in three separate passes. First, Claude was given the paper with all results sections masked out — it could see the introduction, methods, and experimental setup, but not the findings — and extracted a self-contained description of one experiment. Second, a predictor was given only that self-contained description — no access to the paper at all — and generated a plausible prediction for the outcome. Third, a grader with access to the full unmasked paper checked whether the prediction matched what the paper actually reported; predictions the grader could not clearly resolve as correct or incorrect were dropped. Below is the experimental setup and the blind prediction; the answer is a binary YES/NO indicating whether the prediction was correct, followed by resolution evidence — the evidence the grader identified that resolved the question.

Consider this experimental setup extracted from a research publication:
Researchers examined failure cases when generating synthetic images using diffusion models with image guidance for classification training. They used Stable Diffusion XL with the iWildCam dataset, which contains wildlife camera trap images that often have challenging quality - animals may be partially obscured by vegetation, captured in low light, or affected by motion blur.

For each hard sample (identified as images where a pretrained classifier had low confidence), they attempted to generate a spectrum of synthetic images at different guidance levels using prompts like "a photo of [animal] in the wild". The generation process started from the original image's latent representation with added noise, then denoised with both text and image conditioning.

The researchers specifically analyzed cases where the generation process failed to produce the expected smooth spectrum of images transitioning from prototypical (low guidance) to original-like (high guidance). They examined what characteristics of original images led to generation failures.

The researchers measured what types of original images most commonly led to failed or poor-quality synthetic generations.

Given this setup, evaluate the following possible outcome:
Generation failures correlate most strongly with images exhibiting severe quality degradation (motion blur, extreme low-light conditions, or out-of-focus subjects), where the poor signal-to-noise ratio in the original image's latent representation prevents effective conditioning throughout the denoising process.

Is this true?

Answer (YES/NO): NO